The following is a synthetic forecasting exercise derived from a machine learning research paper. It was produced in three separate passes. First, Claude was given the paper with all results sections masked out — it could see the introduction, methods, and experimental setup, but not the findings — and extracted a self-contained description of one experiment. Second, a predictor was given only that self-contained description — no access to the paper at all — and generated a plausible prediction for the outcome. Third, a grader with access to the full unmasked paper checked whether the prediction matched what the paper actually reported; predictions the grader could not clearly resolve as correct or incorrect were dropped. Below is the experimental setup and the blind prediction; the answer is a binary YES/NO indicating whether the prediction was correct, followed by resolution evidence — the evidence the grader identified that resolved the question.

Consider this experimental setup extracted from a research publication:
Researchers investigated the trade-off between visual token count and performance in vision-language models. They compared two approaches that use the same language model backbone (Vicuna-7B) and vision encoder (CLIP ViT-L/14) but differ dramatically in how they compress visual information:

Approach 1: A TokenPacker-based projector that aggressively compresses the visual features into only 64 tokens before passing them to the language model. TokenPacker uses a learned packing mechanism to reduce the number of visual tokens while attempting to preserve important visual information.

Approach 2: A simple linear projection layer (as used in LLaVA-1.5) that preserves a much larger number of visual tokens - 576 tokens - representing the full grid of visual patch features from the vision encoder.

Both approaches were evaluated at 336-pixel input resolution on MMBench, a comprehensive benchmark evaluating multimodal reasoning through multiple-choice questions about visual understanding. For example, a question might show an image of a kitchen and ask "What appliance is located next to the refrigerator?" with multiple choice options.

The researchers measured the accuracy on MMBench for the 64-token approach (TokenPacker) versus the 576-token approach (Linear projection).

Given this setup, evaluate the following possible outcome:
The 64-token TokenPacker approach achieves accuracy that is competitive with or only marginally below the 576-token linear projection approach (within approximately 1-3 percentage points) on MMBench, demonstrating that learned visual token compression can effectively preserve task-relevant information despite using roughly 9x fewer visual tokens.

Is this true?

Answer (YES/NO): NO